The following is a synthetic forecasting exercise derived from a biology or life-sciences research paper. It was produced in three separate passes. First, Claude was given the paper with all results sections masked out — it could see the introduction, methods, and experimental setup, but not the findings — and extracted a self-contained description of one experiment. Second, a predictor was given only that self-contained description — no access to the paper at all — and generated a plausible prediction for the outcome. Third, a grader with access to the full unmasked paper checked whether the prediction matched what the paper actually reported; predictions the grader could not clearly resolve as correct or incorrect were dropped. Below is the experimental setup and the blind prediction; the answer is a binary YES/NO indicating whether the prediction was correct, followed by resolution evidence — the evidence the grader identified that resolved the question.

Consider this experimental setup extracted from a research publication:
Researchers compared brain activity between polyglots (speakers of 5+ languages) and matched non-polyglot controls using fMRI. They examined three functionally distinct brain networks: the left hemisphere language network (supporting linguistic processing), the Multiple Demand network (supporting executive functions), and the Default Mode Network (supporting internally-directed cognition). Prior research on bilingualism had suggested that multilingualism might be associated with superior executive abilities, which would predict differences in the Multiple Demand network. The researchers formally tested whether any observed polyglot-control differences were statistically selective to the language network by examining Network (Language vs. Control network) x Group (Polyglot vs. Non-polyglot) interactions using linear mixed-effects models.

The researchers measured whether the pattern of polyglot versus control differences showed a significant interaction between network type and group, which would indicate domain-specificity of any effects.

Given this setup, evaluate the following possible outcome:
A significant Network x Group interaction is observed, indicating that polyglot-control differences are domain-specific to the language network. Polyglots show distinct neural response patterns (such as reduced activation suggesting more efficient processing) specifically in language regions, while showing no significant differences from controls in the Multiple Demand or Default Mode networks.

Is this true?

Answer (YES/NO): YES